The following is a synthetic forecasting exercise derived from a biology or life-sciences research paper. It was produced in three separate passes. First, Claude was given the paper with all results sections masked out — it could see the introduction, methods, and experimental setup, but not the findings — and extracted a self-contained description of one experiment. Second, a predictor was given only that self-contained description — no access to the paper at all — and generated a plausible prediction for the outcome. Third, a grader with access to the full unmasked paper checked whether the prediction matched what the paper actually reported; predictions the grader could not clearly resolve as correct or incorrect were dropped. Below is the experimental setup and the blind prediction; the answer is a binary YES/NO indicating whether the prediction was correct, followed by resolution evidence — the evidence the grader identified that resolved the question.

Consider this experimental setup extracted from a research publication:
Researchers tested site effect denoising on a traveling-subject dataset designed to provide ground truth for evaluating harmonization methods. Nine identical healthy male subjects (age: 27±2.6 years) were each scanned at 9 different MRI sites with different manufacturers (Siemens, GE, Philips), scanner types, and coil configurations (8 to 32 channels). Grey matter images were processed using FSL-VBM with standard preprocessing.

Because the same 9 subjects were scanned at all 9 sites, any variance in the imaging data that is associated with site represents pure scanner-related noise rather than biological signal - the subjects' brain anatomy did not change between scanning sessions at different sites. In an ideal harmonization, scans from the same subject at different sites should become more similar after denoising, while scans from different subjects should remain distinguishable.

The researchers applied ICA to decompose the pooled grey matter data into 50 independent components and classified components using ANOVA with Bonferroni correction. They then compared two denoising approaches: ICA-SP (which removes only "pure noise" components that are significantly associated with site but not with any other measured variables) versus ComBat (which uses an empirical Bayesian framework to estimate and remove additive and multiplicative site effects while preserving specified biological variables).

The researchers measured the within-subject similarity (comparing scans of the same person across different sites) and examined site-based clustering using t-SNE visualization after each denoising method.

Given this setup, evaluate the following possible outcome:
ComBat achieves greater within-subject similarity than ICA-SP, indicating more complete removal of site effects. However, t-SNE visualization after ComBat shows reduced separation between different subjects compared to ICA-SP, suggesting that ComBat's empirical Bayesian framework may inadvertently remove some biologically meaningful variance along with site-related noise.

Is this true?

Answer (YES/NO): NO